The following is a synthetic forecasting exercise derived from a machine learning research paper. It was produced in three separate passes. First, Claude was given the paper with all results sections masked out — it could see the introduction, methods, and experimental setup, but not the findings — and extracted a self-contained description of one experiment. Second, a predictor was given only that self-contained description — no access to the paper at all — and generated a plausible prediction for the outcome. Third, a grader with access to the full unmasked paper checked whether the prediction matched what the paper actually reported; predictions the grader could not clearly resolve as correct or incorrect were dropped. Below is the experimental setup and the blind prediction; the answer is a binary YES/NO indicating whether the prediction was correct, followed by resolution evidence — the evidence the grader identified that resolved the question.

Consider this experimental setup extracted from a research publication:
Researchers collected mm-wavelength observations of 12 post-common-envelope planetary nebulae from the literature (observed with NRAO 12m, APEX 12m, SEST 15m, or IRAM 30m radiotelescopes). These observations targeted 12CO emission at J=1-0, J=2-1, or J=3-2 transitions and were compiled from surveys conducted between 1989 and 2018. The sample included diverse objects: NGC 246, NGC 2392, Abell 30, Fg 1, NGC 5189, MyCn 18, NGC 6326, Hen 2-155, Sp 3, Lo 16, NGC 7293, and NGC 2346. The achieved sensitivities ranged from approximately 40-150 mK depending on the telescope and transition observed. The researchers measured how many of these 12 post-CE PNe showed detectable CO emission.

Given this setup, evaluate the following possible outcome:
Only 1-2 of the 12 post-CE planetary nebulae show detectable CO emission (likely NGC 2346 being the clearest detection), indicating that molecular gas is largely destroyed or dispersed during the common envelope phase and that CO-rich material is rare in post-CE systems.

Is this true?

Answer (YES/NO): YES